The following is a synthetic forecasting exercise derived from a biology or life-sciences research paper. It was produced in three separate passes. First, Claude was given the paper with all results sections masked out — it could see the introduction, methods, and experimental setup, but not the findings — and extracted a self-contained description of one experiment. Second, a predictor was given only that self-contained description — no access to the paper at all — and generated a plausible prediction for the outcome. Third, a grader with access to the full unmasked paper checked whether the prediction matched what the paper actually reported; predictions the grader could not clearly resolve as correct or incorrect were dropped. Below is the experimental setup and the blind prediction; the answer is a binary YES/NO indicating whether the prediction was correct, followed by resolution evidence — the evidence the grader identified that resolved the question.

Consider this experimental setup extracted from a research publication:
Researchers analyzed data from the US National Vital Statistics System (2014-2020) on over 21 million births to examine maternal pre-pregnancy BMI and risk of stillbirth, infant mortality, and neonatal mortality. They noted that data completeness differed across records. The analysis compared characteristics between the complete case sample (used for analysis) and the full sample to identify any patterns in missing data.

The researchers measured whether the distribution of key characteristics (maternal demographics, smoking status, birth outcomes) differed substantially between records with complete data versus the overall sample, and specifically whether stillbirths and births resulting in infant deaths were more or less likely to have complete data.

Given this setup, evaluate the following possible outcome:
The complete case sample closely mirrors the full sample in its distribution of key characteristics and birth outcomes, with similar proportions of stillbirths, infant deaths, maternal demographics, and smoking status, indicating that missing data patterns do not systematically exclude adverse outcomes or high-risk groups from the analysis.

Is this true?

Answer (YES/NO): NO